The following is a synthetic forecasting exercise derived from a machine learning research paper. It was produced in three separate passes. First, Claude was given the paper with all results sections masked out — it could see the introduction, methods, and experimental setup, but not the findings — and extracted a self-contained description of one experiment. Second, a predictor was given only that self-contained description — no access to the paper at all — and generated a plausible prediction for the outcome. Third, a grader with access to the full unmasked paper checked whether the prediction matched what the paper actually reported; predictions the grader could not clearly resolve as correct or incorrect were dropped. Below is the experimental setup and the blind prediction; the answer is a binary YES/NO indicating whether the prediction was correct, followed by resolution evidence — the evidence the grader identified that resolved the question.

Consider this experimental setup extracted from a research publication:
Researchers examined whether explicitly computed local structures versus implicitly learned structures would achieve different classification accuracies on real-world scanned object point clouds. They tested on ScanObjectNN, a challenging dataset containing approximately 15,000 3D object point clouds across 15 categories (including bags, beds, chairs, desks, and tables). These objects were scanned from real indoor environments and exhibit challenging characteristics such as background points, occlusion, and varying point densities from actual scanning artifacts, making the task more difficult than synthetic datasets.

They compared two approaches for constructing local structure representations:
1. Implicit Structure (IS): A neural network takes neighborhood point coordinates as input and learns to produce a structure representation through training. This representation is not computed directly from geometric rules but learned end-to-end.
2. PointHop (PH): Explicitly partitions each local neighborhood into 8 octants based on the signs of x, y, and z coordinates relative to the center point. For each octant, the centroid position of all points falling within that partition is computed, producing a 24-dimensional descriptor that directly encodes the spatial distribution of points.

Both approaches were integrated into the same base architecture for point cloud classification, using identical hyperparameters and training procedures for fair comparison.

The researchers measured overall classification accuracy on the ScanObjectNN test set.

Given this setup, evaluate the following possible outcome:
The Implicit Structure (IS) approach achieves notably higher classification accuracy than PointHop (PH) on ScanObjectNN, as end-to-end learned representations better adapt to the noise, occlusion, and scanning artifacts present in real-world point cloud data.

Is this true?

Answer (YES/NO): NO